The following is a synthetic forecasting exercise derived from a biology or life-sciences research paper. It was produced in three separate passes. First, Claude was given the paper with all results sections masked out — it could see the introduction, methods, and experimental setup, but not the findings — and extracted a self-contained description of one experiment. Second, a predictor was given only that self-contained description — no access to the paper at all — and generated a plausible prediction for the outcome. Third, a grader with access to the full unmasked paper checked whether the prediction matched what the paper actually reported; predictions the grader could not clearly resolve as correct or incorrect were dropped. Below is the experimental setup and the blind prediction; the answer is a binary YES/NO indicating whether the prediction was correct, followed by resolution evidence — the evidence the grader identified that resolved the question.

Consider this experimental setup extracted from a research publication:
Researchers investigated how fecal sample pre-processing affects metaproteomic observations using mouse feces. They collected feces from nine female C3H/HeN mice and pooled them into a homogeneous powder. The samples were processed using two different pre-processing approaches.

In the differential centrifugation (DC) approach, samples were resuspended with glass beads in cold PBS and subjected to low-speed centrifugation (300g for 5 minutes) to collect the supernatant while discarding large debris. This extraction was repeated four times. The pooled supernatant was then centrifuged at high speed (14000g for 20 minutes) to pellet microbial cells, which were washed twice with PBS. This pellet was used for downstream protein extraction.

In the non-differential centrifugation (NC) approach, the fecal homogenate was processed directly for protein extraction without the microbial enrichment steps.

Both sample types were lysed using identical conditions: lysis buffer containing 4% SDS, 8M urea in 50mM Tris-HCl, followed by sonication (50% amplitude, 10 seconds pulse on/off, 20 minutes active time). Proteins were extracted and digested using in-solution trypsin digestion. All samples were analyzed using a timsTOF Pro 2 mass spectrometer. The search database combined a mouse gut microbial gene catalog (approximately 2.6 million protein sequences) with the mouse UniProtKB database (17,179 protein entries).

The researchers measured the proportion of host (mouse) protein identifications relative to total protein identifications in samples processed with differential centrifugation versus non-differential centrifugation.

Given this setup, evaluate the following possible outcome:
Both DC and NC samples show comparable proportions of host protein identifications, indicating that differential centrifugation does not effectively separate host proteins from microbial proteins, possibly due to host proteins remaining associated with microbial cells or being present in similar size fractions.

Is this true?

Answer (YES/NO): NO